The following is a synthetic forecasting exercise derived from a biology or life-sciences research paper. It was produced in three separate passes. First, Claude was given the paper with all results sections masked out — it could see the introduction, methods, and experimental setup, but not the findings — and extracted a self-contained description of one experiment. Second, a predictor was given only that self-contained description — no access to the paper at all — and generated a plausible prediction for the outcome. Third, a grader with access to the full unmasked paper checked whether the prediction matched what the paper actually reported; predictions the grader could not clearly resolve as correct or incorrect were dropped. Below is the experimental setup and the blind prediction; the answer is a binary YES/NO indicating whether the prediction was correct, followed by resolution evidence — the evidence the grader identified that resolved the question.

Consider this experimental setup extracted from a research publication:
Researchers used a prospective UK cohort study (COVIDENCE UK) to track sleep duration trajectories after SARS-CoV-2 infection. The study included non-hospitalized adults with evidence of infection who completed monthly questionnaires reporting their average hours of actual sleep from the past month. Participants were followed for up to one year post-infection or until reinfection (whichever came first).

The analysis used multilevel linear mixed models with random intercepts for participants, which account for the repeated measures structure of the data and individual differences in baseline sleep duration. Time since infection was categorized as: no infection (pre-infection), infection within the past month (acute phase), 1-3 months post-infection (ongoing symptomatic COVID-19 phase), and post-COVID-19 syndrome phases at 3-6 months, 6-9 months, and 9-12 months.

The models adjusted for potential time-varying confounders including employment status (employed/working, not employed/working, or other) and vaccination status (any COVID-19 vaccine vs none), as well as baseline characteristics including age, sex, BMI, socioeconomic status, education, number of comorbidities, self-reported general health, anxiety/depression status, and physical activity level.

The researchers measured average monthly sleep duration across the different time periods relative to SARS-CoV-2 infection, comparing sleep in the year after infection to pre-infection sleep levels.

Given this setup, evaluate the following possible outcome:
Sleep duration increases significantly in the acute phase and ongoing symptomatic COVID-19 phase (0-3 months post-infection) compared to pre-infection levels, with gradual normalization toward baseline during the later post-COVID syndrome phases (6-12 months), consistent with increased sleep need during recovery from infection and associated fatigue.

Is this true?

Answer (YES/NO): NO